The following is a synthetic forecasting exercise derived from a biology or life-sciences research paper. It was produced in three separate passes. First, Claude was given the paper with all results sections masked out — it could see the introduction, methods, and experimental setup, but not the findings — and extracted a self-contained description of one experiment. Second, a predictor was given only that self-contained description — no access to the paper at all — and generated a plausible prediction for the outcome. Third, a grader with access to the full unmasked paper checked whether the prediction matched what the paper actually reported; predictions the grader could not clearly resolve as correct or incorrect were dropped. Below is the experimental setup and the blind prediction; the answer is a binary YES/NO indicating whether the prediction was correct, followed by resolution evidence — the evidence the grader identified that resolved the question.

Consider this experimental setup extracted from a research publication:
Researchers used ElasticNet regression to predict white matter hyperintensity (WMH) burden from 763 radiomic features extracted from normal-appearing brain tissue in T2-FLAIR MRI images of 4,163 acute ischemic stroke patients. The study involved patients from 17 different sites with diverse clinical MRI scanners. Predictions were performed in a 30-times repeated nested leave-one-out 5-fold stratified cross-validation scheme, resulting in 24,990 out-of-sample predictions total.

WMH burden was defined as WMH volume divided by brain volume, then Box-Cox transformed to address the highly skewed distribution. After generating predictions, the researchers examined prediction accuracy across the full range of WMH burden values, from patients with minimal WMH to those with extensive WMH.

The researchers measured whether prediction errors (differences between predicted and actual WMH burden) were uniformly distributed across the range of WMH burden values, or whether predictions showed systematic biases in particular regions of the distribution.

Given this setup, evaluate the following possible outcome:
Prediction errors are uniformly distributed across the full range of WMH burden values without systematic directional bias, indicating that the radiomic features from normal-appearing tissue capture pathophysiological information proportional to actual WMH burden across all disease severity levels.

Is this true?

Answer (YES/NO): NO